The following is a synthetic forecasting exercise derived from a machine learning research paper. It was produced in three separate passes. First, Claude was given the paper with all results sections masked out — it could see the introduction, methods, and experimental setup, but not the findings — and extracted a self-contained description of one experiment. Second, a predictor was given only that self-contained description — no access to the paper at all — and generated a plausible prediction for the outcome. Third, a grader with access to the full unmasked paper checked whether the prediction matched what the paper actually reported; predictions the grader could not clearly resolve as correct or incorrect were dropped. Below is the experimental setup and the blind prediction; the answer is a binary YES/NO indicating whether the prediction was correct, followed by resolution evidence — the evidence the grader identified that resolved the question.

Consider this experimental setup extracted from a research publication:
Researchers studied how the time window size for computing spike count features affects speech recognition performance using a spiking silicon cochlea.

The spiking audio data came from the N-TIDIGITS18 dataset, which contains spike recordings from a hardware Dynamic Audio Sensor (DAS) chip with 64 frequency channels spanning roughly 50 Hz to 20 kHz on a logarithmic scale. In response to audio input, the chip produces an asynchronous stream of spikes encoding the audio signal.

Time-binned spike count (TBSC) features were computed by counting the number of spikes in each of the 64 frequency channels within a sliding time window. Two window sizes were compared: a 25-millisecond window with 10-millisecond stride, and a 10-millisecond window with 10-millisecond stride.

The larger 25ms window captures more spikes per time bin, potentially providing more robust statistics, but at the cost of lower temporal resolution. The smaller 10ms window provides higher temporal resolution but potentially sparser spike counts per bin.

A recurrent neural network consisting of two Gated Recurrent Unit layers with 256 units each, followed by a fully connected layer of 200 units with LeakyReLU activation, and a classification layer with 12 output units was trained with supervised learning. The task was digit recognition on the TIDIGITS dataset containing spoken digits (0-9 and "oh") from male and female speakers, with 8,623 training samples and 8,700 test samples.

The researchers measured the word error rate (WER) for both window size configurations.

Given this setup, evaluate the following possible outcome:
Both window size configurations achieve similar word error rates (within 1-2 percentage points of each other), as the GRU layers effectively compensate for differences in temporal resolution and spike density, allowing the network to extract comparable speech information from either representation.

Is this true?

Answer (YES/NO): NO